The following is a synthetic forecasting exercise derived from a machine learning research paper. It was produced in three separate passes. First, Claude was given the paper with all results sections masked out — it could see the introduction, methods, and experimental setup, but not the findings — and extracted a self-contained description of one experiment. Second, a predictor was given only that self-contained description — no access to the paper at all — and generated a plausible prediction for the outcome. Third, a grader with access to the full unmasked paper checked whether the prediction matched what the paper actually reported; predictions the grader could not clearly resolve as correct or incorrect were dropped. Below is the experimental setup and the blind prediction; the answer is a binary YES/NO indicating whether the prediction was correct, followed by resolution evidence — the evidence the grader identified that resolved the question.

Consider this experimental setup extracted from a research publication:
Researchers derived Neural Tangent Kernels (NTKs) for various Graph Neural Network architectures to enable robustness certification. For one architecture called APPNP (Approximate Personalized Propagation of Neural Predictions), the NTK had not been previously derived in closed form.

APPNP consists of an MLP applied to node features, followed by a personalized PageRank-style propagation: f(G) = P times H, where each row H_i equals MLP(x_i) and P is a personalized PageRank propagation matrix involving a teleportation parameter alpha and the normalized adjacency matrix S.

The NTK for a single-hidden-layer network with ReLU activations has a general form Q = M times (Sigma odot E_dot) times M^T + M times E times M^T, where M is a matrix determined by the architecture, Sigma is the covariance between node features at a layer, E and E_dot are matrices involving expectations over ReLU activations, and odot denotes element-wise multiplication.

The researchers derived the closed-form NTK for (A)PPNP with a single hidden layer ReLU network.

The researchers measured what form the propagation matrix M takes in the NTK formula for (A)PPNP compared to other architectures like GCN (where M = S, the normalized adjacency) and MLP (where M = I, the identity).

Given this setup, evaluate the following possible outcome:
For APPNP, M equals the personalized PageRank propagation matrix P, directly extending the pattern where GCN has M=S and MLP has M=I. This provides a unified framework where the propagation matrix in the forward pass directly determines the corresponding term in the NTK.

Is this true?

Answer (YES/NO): YES